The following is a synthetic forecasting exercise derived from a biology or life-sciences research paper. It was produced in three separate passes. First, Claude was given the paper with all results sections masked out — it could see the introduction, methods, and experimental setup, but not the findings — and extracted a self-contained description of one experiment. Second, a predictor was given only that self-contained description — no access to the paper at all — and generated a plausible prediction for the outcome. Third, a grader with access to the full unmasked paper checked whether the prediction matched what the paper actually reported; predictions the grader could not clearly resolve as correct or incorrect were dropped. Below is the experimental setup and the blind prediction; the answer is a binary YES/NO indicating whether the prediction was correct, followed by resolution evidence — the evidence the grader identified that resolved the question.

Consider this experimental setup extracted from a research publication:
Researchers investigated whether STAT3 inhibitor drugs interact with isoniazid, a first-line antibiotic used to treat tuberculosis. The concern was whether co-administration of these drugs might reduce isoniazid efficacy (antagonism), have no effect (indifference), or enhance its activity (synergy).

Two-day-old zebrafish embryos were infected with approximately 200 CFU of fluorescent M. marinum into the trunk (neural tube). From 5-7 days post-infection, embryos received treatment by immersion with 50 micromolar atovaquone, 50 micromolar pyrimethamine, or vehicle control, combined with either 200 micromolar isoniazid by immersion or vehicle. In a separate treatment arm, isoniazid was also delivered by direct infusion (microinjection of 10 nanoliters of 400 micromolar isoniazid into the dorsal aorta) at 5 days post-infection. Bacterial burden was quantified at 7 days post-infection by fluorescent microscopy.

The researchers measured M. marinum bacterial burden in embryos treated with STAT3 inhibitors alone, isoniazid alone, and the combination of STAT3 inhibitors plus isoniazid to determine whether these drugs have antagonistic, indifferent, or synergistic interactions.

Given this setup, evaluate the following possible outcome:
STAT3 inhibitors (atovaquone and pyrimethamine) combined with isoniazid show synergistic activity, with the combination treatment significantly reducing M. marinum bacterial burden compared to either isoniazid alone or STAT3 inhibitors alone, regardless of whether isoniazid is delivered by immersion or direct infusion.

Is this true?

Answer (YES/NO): NO